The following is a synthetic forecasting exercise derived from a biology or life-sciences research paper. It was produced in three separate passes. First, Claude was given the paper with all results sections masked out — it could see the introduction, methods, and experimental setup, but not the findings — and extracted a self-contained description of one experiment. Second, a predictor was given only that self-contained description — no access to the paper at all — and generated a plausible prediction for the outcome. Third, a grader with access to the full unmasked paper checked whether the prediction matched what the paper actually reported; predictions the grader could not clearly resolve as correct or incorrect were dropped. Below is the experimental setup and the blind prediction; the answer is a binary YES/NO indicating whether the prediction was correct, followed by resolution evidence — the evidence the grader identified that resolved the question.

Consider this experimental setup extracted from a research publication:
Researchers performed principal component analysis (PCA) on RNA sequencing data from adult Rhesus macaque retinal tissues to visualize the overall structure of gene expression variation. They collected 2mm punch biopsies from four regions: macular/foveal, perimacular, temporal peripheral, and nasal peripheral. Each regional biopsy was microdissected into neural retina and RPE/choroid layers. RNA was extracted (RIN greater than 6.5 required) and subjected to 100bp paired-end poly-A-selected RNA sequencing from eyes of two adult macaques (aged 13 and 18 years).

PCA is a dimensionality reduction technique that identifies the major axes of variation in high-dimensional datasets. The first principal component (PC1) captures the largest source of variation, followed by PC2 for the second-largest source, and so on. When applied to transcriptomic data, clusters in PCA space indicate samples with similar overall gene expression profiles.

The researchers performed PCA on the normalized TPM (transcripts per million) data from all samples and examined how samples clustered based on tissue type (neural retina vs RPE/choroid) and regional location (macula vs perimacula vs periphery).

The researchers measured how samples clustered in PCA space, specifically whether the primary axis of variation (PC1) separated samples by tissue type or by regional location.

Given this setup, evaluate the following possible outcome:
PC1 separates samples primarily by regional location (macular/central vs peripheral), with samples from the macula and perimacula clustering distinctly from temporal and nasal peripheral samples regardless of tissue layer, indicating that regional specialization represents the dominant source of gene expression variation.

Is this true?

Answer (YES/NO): NO